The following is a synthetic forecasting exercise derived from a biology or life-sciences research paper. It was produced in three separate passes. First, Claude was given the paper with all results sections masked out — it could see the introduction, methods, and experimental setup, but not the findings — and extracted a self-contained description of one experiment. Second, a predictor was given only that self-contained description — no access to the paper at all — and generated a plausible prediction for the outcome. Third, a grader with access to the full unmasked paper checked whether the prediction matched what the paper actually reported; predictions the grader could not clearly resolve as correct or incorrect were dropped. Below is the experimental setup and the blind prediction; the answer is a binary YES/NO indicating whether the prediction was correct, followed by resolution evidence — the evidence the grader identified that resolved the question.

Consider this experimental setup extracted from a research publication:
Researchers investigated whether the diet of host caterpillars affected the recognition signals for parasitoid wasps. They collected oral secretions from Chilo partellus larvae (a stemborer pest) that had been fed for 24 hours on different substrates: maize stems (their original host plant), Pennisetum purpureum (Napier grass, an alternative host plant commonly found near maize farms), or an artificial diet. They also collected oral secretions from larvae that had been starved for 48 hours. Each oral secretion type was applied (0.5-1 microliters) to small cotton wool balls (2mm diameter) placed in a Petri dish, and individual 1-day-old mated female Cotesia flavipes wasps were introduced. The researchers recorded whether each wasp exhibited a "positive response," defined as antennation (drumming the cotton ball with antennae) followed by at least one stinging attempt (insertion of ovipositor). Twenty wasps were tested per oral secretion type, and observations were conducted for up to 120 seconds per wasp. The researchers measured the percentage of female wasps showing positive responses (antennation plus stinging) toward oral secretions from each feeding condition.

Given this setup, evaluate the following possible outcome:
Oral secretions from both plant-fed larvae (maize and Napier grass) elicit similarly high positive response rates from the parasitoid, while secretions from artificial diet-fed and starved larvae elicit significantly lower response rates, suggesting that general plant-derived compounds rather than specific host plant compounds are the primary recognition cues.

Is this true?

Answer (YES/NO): NO